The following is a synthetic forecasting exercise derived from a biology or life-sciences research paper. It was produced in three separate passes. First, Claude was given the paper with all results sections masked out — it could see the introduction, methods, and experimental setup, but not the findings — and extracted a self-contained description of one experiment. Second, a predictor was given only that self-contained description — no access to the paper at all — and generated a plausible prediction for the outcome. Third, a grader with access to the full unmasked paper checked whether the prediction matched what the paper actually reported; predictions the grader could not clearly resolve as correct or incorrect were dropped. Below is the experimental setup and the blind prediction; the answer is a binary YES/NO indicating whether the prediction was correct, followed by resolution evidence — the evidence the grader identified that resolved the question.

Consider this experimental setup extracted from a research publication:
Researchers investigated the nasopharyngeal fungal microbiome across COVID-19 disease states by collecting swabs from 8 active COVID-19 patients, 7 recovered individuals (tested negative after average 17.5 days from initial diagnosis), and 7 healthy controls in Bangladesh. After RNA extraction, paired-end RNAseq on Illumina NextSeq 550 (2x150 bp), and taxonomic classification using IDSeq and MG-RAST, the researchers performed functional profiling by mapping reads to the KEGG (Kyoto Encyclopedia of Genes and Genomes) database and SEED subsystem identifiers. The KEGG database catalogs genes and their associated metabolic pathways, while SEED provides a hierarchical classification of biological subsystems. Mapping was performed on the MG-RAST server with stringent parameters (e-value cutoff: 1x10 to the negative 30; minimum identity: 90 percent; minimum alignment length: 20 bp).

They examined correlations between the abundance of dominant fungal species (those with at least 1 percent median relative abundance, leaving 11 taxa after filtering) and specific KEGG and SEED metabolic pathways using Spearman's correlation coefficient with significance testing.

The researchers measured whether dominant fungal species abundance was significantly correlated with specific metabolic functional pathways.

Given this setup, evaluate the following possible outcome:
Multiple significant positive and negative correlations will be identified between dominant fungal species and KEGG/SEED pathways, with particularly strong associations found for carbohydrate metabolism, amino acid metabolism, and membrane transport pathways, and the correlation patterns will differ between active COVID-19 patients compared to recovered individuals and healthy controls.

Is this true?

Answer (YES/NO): NO